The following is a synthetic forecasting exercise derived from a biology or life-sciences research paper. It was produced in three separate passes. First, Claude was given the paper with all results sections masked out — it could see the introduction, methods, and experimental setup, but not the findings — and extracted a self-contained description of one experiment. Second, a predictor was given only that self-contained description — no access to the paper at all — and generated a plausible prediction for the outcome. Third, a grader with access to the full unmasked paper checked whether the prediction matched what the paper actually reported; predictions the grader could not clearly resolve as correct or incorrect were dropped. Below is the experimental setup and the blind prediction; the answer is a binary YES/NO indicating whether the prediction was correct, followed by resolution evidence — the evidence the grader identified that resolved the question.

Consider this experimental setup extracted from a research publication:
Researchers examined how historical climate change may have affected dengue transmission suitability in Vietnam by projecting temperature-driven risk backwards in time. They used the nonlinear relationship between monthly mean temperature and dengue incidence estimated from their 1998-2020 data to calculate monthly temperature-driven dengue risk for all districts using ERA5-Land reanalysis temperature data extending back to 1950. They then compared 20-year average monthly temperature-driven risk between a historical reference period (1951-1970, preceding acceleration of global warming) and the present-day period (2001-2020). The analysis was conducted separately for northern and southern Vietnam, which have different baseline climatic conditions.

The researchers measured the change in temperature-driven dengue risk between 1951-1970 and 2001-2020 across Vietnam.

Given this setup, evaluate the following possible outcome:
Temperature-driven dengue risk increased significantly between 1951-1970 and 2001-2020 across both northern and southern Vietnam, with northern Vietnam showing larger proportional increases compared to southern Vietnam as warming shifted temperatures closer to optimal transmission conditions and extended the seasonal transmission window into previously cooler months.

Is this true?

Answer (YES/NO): NO